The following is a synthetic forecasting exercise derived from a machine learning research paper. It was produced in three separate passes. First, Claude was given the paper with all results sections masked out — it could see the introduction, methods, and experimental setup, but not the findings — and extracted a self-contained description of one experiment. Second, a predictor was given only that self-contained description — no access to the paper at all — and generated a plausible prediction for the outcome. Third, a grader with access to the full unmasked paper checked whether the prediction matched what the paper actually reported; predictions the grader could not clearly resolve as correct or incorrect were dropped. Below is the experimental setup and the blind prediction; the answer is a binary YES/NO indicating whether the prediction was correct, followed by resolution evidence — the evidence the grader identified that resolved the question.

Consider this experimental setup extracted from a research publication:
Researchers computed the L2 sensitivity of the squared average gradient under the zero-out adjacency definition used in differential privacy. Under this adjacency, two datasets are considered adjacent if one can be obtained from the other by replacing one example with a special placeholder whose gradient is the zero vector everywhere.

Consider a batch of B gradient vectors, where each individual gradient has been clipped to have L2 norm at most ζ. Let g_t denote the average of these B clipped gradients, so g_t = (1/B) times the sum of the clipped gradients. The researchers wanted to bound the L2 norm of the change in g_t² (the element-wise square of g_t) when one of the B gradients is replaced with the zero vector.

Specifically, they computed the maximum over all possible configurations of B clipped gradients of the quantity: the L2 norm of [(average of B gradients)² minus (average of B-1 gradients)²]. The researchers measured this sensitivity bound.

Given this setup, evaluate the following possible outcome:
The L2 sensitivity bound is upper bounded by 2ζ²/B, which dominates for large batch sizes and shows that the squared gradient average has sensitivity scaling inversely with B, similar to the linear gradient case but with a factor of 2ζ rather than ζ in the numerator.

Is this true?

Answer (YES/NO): NO